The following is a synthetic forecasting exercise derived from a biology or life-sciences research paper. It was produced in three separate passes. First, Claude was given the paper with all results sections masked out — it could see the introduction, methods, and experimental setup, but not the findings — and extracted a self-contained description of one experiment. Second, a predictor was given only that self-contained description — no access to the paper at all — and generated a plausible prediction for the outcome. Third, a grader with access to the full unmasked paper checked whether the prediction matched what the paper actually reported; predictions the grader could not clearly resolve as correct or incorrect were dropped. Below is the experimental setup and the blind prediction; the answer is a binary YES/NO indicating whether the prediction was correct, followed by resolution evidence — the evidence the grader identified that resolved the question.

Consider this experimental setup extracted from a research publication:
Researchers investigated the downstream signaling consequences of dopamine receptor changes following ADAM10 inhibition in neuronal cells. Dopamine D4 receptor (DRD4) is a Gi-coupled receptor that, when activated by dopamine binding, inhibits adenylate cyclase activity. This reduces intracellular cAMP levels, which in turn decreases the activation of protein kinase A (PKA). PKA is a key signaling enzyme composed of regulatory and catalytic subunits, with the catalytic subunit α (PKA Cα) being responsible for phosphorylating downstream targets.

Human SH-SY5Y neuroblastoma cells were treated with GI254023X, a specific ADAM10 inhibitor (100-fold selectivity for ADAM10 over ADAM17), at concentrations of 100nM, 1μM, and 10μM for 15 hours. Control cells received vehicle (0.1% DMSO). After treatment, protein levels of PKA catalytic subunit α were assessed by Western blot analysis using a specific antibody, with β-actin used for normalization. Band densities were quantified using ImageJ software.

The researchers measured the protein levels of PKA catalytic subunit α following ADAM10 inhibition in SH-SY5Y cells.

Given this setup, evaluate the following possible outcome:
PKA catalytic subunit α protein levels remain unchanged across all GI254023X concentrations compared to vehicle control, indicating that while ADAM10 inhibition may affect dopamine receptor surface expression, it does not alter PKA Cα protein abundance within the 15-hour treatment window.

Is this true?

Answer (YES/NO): NO